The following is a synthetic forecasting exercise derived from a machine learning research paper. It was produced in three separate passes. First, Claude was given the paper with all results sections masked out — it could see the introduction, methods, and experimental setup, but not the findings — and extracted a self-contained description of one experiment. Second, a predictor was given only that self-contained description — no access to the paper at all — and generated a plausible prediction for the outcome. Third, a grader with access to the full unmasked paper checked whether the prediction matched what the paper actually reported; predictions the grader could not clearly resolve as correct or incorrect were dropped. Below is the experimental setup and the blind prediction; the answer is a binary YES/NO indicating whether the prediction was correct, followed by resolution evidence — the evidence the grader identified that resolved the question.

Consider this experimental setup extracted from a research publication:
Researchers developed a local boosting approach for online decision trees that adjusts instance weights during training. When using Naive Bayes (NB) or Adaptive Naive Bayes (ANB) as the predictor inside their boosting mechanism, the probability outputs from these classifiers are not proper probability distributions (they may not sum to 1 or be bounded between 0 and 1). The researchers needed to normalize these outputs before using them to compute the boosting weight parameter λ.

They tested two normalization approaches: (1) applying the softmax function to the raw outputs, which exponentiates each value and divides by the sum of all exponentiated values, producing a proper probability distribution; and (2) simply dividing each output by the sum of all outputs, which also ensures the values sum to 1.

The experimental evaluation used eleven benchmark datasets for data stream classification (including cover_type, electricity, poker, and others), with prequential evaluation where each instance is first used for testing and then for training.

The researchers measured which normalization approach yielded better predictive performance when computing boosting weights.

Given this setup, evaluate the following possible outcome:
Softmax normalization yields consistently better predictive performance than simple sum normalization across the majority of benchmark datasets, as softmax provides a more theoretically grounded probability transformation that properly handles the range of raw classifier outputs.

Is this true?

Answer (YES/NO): NO